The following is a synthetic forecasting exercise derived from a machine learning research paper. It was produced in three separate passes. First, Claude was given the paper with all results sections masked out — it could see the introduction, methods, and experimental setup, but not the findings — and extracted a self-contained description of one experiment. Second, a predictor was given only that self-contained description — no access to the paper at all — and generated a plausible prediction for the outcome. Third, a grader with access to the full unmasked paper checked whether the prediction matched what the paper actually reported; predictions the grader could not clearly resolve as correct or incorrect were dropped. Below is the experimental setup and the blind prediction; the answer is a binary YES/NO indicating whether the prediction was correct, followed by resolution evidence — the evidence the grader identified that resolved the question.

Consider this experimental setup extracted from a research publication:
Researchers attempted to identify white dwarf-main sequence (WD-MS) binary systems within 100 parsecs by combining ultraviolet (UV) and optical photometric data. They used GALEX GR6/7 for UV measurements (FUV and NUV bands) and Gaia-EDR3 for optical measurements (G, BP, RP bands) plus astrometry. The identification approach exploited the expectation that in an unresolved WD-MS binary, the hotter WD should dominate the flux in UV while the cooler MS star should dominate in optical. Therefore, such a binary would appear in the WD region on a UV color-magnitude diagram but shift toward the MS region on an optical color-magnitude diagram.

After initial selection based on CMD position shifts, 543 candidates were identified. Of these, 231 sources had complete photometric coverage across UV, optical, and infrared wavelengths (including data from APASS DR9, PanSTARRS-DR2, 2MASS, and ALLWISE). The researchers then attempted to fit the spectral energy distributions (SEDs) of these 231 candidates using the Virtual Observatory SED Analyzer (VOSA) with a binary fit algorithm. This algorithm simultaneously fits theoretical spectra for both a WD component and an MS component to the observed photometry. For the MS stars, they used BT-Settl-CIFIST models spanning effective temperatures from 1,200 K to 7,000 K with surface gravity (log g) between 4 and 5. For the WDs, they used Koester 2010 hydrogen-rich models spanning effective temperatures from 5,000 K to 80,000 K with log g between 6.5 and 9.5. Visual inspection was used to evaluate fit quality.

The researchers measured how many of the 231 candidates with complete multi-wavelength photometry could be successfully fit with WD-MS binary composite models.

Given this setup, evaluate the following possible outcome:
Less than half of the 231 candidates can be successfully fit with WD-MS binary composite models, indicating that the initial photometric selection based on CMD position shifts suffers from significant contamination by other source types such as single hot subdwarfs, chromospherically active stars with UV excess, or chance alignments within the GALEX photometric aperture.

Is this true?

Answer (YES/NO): YES